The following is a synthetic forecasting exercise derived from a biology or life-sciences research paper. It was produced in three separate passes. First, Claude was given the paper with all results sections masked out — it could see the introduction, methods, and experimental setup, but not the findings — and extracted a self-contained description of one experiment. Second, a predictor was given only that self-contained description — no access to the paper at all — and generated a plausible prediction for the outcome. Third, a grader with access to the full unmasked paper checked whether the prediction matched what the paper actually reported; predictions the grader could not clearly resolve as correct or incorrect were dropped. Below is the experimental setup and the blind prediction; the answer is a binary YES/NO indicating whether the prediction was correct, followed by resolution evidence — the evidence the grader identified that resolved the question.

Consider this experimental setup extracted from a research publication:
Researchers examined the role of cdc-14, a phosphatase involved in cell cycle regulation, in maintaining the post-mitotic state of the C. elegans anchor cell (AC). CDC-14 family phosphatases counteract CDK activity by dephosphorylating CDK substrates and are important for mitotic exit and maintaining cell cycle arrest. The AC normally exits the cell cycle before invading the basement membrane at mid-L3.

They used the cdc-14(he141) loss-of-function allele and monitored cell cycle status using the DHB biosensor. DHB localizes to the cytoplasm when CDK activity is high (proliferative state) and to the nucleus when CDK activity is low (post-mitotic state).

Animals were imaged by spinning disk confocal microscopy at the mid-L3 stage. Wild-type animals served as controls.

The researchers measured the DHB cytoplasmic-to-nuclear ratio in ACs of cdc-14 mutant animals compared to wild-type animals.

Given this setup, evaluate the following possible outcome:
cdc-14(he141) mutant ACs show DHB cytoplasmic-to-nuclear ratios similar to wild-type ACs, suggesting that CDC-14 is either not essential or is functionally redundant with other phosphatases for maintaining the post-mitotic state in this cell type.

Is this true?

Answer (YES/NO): YES